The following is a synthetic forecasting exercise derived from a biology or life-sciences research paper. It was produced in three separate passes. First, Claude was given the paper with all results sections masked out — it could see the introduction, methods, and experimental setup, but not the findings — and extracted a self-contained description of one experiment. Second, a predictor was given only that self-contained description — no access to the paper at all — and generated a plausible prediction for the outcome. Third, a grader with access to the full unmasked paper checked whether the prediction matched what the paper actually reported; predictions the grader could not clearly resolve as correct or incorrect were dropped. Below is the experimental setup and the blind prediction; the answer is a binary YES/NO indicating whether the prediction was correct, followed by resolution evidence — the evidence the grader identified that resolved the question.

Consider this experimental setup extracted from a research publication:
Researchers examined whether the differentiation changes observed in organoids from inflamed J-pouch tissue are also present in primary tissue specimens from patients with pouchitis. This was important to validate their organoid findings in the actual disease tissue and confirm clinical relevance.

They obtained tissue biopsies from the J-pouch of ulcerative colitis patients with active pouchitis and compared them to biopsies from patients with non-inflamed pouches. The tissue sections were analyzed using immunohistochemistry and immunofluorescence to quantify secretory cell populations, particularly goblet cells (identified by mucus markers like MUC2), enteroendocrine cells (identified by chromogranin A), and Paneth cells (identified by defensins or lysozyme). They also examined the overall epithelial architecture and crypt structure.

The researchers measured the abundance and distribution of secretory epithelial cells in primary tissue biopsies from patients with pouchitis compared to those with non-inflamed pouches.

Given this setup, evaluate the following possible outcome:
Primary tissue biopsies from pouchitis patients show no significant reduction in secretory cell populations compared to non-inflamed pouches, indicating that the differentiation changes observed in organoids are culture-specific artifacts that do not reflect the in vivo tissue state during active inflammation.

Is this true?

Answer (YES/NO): NO